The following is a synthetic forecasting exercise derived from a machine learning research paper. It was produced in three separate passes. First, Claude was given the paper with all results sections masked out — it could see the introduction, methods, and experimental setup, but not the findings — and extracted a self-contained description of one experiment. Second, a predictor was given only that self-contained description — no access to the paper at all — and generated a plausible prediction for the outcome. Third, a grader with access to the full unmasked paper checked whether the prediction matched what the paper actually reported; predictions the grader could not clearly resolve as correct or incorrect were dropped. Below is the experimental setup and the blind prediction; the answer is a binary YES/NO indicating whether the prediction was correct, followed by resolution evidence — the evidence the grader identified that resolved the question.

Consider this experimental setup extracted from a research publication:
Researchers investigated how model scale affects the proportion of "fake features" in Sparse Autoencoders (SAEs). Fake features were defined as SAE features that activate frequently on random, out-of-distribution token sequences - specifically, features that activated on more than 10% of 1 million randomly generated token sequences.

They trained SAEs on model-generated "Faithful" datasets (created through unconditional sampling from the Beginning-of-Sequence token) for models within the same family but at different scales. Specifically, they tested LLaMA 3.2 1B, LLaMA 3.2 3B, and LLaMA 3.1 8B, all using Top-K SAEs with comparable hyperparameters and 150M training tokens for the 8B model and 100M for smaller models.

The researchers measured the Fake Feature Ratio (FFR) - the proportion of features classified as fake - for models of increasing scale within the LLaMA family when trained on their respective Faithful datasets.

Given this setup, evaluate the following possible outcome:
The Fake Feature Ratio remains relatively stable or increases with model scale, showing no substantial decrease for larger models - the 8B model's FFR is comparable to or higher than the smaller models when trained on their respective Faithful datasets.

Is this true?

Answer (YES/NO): YES